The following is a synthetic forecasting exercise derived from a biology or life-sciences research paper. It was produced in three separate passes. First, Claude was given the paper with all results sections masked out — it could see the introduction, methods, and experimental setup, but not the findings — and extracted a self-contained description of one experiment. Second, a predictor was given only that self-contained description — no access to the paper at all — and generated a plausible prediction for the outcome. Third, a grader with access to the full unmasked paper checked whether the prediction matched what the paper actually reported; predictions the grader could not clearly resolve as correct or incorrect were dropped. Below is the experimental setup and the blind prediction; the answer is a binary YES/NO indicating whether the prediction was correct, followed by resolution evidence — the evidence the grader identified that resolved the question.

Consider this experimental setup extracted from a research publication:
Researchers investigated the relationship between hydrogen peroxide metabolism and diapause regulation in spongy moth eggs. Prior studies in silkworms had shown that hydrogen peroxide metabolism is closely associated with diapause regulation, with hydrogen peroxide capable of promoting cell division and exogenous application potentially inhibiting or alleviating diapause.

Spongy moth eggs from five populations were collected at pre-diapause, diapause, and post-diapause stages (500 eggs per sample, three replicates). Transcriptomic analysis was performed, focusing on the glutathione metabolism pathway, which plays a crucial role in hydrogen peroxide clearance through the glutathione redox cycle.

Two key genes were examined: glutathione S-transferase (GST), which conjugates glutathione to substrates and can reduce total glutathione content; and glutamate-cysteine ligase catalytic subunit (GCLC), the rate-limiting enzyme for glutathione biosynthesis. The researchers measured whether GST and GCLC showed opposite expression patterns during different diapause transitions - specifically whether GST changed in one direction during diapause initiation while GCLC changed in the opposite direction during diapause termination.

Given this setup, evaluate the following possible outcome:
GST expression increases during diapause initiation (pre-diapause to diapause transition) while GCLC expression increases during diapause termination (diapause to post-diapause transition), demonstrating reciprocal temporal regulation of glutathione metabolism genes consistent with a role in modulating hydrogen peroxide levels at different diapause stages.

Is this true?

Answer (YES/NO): YES